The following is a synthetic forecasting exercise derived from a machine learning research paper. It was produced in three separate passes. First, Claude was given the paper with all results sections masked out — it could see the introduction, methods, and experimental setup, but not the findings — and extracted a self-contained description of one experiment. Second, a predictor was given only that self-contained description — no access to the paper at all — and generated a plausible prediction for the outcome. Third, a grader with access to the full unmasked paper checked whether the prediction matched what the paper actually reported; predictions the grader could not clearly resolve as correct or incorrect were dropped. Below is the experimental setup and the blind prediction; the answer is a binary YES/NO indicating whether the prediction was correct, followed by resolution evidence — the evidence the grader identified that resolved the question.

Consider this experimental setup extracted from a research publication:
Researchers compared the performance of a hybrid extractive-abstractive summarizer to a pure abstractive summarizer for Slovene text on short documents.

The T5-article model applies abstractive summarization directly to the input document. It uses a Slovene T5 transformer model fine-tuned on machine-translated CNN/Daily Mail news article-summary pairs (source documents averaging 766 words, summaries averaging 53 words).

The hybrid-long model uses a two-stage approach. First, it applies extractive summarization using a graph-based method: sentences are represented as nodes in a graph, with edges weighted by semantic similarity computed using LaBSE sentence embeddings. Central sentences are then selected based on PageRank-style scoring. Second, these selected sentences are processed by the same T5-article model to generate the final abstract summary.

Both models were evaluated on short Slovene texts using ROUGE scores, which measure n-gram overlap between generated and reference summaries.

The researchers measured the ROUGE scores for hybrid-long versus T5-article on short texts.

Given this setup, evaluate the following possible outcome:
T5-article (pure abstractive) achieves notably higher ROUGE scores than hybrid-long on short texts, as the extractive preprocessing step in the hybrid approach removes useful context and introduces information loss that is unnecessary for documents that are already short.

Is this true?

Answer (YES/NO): YES